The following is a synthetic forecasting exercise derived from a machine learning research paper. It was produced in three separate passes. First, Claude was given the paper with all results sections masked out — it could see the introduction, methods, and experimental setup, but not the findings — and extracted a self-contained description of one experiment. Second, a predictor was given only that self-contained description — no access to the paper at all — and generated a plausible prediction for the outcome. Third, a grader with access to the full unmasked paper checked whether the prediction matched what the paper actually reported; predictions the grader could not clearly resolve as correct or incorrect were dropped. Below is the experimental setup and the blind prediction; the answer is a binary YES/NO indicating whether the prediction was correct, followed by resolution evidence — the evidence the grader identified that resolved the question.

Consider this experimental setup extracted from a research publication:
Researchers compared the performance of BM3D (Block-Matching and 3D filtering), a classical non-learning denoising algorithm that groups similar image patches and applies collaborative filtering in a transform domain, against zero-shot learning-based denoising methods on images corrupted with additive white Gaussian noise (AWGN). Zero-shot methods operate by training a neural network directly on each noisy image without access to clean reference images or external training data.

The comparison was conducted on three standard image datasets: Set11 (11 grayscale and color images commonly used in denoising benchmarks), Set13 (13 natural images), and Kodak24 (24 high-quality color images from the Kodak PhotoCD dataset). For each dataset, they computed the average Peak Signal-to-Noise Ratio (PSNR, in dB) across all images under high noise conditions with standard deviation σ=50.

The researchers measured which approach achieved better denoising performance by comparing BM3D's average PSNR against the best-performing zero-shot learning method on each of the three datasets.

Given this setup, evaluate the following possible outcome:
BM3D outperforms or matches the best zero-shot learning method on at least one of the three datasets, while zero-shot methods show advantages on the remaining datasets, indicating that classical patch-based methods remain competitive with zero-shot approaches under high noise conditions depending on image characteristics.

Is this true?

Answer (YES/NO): YES